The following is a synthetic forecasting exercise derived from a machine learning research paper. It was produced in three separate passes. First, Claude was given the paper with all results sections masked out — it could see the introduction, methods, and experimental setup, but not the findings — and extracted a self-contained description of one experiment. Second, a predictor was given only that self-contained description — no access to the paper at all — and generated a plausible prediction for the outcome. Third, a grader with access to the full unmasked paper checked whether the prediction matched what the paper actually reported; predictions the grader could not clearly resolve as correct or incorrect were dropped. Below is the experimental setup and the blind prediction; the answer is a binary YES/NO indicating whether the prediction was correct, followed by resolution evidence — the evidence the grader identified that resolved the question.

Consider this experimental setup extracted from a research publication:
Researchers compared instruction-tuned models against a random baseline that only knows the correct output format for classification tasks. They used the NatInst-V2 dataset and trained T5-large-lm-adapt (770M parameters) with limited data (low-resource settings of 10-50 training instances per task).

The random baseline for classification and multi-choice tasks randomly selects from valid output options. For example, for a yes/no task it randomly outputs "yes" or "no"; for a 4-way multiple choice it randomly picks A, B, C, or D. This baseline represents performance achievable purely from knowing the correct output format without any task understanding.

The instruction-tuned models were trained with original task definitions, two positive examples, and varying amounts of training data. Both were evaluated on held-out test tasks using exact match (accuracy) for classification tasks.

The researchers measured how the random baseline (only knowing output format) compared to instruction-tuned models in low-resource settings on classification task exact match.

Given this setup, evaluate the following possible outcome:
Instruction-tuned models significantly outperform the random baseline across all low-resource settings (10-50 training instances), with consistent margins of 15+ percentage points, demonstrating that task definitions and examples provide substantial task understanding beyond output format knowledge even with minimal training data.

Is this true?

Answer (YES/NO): NO